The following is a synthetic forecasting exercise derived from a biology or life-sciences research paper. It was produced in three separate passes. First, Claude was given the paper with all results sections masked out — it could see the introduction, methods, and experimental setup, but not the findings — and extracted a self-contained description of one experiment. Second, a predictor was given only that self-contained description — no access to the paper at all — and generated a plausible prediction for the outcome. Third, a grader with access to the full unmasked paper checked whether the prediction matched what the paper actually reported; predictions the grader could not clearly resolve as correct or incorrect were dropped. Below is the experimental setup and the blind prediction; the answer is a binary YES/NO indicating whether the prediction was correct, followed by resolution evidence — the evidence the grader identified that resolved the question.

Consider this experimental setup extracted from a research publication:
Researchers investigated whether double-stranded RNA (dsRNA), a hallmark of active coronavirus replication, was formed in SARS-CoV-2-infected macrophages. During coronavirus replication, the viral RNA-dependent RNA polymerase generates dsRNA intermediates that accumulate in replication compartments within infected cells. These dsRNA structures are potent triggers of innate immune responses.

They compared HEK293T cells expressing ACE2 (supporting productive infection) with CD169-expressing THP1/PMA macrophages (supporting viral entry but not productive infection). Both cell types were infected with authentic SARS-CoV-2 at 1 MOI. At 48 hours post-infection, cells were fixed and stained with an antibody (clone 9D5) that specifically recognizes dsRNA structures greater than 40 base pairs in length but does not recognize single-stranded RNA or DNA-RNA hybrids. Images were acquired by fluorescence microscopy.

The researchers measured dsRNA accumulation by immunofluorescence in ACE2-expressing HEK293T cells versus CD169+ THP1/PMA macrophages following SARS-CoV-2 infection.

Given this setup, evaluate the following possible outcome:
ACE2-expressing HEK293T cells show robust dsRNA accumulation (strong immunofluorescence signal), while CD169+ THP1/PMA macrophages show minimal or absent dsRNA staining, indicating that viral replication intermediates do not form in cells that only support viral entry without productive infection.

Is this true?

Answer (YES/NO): NO